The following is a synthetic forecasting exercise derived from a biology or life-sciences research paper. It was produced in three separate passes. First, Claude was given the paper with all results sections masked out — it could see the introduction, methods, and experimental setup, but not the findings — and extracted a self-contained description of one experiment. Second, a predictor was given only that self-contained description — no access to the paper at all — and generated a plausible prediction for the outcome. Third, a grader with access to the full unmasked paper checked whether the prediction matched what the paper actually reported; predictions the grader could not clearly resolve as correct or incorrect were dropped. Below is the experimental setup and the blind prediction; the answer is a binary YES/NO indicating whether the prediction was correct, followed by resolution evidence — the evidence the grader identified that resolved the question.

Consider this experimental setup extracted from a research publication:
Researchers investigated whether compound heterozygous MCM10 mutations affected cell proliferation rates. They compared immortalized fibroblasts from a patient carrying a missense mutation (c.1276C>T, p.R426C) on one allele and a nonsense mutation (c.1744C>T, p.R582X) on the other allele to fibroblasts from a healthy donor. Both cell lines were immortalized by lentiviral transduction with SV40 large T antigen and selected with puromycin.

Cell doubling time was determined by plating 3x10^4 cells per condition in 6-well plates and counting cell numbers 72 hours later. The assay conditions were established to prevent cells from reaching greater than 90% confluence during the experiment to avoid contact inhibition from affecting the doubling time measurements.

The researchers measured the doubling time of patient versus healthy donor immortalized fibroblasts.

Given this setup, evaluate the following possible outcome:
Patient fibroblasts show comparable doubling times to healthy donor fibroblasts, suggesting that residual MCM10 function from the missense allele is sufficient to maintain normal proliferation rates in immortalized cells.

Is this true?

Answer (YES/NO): NO